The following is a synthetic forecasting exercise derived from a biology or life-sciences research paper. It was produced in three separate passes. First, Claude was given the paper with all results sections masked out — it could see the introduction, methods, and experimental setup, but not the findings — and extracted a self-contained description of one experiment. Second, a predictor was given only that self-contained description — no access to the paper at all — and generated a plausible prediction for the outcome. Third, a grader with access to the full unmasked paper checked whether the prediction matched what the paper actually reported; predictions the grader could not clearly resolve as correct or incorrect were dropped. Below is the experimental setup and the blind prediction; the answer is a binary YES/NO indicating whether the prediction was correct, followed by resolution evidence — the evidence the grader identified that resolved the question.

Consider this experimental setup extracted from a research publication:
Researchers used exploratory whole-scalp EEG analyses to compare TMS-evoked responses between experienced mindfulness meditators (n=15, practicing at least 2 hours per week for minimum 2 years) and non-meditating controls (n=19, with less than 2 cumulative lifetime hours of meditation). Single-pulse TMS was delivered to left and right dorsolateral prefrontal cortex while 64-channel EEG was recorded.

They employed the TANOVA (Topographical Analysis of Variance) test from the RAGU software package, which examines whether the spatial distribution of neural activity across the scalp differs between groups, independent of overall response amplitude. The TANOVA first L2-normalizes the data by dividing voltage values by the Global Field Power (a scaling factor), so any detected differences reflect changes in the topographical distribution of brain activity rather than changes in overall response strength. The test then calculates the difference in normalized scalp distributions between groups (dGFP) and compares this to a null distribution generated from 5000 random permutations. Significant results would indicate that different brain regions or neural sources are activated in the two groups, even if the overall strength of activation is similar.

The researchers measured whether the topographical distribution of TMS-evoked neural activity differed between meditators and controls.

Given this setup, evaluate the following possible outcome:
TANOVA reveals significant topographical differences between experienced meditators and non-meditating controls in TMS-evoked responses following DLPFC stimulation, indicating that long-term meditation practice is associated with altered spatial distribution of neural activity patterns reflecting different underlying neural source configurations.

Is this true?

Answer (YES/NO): YES